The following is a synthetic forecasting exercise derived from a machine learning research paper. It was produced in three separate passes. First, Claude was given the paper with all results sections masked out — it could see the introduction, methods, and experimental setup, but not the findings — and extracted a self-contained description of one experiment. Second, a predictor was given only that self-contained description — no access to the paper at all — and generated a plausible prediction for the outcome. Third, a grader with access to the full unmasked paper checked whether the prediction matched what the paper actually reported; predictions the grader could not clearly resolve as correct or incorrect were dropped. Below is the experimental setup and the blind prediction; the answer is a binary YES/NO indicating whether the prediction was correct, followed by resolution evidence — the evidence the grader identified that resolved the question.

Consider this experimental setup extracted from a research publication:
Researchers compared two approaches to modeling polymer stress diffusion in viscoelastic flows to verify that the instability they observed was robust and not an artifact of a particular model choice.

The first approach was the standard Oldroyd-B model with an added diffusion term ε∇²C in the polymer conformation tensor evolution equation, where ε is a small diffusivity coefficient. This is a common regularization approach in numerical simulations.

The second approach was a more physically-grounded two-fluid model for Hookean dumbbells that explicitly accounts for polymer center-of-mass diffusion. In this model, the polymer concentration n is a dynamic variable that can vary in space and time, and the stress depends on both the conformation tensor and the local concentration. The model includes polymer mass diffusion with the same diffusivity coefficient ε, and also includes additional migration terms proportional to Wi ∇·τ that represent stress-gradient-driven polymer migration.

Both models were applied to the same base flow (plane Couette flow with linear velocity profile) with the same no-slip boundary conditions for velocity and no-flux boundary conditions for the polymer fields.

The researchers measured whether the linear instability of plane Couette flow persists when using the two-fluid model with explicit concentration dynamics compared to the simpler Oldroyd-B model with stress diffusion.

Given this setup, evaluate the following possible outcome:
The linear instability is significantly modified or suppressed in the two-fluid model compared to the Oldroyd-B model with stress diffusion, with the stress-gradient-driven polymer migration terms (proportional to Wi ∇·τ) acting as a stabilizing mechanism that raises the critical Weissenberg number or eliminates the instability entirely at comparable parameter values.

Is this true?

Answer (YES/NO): YES